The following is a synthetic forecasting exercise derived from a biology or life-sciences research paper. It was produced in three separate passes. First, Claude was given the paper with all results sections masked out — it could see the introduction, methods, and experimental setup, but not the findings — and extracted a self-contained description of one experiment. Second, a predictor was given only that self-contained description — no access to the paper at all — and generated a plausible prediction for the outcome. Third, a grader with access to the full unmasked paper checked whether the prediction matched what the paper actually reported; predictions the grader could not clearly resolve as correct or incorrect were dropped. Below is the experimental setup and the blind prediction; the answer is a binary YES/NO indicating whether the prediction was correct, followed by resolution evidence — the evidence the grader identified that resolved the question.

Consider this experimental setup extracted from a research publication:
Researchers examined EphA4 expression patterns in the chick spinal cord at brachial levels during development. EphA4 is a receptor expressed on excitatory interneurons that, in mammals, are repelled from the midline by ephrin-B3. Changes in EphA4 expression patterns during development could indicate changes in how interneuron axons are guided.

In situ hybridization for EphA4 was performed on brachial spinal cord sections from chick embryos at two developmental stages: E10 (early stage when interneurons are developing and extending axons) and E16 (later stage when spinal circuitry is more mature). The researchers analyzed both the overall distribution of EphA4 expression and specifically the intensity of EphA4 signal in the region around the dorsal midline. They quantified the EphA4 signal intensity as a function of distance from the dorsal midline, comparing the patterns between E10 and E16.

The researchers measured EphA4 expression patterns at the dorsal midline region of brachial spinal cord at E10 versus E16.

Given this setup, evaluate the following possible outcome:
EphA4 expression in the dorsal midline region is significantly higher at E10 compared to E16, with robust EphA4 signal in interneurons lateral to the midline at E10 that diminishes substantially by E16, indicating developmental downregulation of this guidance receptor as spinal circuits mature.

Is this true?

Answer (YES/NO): NO